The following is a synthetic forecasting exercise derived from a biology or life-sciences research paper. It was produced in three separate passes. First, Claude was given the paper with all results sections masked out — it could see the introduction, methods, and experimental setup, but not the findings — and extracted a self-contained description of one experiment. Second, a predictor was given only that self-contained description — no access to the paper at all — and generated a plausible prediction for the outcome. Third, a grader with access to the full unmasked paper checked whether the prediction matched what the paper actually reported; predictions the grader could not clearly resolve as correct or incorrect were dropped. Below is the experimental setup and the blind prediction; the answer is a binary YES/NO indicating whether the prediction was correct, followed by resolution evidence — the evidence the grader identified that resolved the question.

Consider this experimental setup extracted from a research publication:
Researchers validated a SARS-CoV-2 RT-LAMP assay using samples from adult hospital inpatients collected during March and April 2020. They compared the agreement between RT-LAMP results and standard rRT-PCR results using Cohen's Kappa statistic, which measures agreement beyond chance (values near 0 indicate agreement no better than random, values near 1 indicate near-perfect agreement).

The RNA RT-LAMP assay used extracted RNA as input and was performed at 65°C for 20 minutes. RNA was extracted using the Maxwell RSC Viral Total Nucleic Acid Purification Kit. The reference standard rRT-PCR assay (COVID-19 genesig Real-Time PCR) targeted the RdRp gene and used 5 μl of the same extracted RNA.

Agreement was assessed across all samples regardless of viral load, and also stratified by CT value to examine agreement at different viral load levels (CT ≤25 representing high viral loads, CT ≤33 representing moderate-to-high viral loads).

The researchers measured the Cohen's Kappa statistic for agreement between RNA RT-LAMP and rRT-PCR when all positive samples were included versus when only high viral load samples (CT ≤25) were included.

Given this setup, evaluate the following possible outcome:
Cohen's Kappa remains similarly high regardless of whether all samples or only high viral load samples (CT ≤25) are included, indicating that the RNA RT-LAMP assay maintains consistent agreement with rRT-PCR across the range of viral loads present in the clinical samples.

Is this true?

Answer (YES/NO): YES